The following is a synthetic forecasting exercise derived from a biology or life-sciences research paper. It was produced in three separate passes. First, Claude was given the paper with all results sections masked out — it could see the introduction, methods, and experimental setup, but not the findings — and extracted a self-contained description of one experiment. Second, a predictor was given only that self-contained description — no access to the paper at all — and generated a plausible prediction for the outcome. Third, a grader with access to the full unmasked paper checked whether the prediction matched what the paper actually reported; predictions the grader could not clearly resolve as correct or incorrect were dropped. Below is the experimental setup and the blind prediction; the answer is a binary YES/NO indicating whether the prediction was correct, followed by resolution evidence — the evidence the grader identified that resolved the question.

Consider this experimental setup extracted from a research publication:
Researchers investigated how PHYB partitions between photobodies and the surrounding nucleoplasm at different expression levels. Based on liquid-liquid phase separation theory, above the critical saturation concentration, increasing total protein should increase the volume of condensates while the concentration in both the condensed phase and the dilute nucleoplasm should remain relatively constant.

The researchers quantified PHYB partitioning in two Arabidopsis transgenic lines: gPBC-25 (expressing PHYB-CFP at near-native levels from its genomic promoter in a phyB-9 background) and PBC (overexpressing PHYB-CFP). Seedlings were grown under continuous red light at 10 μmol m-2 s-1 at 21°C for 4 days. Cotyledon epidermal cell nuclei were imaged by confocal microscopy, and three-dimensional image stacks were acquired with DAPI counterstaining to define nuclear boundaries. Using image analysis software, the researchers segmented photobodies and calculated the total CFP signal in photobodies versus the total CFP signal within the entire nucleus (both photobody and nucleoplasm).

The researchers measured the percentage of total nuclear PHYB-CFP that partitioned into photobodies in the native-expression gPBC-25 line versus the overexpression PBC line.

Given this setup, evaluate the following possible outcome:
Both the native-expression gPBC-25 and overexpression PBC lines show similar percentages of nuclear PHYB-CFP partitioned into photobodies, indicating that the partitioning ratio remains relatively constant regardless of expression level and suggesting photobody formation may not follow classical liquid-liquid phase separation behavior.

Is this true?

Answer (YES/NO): NO